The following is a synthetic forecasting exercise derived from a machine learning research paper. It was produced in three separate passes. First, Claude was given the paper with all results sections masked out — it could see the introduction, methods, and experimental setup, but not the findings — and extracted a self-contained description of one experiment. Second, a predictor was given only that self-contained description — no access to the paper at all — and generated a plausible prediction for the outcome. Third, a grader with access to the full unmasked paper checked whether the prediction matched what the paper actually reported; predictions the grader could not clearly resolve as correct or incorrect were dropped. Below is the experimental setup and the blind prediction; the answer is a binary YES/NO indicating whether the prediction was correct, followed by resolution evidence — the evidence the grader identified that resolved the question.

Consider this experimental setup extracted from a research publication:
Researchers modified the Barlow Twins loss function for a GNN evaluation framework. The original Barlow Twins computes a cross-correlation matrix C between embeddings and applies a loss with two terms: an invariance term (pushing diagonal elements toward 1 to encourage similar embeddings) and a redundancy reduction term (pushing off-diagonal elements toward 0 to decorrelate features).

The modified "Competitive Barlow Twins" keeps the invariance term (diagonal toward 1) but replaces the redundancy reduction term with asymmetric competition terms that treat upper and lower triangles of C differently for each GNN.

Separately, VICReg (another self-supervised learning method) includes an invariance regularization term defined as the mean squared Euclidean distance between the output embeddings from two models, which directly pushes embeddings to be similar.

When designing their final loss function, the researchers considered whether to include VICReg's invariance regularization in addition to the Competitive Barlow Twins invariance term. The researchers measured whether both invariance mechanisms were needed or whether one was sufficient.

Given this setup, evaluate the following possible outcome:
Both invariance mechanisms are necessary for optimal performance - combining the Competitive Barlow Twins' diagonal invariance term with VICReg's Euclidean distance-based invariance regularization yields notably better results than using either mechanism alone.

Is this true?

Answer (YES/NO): NO